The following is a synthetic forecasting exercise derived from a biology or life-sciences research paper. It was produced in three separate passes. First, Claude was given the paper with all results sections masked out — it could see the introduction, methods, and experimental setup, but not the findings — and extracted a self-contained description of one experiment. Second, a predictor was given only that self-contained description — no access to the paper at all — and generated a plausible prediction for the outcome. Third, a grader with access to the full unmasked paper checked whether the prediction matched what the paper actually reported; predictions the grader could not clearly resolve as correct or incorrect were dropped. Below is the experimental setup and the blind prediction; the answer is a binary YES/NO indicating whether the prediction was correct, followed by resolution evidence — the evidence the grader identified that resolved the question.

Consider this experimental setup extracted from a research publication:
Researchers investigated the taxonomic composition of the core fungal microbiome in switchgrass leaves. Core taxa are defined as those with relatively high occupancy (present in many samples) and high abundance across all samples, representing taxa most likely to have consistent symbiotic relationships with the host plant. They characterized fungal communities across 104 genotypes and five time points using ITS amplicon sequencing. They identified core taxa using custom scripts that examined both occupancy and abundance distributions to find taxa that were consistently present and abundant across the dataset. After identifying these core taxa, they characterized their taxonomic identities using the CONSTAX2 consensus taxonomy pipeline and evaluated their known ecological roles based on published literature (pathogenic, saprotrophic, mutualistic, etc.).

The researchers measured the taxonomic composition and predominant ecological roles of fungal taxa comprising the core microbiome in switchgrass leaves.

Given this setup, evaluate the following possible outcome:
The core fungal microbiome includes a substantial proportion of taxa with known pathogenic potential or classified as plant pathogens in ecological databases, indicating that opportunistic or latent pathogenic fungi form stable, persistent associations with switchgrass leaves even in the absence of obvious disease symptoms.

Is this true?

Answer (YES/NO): YES